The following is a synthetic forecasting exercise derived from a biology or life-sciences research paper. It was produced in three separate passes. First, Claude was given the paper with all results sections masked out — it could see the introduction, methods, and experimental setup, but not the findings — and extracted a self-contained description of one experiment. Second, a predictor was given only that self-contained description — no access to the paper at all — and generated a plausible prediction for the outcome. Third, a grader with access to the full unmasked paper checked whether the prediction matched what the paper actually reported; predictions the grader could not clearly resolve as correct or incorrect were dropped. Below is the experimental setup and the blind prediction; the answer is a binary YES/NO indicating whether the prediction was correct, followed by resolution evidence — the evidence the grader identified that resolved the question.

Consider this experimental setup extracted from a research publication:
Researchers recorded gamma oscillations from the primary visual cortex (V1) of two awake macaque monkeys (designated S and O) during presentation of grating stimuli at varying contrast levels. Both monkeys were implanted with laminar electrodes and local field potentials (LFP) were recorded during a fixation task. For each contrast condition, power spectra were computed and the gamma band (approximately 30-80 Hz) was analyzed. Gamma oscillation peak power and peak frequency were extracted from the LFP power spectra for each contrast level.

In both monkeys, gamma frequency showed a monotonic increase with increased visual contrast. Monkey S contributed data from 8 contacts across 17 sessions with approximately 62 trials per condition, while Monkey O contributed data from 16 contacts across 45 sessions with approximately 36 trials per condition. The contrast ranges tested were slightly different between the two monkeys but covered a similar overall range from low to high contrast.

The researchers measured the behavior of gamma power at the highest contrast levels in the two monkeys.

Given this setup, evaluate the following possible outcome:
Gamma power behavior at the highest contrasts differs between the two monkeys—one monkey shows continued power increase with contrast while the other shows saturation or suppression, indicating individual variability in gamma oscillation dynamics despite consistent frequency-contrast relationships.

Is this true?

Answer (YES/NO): NO